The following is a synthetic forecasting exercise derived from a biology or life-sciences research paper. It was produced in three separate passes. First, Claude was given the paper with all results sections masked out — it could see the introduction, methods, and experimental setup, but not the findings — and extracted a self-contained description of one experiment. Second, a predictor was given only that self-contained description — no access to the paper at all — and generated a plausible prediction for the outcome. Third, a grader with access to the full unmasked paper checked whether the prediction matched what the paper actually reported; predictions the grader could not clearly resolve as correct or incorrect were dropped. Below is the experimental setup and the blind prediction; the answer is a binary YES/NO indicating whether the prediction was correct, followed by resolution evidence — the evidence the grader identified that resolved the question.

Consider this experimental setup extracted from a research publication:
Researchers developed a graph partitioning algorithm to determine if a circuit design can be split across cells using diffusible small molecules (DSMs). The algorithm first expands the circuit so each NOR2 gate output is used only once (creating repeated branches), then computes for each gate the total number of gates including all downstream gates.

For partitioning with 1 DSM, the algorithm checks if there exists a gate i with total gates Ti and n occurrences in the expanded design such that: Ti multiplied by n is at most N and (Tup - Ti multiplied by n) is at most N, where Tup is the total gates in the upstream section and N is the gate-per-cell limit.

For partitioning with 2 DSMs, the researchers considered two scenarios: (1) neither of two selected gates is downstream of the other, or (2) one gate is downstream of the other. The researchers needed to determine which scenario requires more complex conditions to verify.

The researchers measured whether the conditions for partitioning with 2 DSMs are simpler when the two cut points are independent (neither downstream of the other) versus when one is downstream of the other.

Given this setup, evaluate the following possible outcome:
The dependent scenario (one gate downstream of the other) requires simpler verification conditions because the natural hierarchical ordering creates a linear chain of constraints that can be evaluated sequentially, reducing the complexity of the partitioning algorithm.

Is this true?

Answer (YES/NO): NO